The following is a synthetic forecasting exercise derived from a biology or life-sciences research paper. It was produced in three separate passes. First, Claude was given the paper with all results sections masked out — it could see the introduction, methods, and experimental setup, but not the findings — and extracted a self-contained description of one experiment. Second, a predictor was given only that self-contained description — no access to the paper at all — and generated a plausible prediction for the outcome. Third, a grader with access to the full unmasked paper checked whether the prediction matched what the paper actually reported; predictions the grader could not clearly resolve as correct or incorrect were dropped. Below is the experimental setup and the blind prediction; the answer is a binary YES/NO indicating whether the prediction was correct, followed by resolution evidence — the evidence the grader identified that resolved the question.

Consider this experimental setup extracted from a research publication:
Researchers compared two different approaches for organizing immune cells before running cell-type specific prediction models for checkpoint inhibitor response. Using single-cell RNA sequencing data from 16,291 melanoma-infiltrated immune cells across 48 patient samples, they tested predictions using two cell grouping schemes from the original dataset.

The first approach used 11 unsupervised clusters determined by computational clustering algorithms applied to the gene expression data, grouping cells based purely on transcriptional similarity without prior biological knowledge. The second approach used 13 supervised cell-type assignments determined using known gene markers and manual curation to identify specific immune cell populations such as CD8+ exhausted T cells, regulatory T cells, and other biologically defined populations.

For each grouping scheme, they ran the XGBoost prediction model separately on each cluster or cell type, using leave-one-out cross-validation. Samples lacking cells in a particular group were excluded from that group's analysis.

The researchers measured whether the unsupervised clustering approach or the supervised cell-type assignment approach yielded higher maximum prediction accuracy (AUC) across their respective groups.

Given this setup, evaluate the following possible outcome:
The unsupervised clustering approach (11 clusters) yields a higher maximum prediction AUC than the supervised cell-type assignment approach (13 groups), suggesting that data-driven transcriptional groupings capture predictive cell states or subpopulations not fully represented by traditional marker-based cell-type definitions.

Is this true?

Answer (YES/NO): NO